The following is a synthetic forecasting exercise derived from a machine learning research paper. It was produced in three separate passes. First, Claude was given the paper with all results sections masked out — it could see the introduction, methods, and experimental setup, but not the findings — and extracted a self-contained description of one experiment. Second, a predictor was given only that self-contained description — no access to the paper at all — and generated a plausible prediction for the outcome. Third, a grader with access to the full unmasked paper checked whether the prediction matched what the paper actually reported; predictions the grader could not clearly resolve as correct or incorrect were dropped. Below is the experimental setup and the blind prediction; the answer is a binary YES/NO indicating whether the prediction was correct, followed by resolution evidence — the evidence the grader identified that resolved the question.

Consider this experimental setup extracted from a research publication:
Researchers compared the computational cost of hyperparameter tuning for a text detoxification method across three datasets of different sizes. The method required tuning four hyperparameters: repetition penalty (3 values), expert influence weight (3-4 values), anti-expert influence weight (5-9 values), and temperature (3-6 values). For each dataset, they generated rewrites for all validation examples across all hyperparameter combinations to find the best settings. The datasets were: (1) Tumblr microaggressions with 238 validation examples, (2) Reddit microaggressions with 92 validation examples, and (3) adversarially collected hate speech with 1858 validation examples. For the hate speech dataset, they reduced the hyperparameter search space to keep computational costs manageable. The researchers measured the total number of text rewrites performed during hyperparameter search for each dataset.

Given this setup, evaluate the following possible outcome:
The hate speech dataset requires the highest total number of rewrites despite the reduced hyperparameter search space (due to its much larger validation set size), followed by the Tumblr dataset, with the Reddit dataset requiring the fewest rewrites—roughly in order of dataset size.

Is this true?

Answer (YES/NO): YES